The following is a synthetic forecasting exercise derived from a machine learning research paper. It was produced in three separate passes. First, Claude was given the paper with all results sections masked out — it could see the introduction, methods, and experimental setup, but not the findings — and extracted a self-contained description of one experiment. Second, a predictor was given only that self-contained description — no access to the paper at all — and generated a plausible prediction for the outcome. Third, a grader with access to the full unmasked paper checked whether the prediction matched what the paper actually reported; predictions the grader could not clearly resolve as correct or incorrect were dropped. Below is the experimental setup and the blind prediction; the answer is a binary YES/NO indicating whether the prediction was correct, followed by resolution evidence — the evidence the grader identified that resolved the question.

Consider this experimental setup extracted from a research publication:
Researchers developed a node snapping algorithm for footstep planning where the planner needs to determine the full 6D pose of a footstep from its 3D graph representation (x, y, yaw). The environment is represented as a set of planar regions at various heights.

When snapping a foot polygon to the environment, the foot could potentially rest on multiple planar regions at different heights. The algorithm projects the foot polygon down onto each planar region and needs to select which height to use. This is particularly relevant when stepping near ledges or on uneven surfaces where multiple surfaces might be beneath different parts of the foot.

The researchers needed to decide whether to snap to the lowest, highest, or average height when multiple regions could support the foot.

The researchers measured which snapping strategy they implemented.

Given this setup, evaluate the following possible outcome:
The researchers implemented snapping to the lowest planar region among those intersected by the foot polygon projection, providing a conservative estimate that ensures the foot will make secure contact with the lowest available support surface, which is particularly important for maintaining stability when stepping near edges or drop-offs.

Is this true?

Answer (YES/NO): NO